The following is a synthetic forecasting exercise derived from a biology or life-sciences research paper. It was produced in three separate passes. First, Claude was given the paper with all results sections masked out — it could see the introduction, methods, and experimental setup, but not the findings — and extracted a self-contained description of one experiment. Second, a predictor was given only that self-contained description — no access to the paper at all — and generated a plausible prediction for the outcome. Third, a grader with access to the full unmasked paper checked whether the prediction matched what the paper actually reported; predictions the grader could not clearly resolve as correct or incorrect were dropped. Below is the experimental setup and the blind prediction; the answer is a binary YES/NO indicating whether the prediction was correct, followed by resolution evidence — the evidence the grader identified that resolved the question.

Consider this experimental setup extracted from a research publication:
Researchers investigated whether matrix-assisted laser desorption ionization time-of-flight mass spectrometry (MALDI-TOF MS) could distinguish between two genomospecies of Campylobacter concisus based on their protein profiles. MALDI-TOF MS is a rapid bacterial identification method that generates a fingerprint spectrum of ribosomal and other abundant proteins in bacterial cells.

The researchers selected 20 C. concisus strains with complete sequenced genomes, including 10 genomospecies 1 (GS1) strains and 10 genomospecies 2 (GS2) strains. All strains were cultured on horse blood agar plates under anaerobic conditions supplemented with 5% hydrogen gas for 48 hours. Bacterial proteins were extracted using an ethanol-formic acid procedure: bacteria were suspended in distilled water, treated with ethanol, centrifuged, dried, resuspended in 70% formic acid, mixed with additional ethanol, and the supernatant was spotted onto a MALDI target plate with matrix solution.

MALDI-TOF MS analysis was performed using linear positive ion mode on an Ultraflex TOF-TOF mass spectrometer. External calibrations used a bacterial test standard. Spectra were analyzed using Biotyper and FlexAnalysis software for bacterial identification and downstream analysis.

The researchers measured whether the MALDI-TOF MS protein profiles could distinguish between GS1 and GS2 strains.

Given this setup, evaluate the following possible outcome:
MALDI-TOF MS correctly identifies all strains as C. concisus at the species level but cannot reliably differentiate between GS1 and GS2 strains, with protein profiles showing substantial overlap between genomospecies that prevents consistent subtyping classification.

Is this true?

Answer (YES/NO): NO